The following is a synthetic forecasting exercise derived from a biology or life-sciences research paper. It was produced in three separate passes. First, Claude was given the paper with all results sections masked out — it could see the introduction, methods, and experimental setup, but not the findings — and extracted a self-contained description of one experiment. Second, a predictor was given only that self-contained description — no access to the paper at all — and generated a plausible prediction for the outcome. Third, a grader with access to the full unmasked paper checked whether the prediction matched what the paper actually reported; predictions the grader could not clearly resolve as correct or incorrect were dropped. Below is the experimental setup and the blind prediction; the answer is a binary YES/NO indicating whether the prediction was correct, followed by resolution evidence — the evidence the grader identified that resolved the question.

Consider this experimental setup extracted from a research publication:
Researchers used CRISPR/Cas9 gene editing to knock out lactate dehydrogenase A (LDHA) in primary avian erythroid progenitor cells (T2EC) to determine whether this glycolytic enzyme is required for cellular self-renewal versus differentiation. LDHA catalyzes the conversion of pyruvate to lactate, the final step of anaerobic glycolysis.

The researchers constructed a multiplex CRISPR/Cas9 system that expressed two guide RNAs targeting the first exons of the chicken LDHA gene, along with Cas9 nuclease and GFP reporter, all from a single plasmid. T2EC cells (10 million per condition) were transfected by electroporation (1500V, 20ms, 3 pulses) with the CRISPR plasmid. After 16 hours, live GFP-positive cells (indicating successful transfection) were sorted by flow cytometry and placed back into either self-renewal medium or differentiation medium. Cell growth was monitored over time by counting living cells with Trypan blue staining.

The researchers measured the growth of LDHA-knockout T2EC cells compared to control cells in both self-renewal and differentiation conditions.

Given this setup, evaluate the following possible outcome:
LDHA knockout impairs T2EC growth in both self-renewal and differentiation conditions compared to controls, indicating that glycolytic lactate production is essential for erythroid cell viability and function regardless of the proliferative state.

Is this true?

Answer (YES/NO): NO